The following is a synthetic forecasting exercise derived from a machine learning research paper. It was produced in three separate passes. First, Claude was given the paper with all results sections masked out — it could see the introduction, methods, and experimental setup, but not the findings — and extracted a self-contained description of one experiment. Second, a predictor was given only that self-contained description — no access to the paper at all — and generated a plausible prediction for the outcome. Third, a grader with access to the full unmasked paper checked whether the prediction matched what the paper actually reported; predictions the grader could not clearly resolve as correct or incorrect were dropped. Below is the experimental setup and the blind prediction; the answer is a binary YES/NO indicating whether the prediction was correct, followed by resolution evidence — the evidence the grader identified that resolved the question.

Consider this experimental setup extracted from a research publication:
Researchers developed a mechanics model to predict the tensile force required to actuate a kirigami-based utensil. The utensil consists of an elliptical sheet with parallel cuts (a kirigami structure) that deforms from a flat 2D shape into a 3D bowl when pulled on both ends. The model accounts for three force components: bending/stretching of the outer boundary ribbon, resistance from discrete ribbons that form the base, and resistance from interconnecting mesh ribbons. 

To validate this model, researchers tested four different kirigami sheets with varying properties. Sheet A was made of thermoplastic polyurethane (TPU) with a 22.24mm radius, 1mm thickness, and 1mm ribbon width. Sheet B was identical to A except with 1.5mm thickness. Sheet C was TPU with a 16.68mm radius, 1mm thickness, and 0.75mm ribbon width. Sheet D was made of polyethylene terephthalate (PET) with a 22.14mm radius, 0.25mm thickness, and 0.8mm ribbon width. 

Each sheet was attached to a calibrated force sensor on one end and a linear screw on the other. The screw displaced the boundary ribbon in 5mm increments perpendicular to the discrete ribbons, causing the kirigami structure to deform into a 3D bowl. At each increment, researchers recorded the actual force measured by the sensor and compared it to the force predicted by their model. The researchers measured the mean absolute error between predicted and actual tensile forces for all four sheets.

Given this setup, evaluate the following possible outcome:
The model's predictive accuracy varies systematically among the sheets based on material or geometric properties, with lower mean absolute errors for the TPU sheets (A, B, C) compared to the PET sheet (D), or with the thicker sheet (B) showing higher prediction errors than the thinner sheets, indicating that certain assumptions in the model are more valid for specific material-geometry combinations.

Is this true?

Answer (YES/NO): YES